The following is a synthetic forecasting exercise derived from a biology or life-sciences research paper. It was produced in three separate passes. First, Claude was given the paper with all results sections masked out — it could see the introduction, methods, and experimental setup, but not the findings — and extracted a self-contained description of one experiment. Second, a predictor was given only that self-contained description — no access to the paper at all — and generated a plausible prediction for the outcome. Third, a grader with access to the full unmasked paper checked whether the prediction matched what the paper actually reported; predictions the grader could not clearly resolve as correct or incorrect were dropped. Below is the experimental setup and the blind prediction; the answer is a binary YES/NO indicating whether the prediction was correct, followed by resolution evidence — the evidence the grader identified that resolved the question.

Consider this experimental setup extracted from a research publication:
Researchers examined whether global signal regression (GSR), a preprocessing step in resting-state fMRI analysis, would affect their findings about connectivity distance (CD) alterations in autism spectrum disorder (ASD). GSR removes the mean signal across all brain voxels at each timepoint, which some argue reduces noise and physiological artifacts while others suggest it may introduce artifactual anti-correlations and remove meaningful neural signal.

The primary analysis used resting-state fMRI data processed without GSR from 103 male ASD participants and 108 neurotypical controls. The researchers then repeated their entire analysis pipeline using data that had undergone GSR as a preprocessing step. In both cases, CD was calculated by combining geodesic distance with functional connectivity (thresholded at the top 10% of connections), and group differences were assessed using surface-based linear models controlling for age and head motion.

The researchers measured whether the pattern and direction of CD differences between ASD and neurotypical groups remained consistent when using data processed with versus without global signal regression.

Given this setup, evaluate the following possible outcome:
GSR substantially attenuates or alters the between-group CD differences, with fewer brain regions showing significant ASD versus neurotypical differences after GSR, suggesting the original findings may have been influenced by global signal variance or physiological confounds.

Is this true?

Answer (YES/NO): NO